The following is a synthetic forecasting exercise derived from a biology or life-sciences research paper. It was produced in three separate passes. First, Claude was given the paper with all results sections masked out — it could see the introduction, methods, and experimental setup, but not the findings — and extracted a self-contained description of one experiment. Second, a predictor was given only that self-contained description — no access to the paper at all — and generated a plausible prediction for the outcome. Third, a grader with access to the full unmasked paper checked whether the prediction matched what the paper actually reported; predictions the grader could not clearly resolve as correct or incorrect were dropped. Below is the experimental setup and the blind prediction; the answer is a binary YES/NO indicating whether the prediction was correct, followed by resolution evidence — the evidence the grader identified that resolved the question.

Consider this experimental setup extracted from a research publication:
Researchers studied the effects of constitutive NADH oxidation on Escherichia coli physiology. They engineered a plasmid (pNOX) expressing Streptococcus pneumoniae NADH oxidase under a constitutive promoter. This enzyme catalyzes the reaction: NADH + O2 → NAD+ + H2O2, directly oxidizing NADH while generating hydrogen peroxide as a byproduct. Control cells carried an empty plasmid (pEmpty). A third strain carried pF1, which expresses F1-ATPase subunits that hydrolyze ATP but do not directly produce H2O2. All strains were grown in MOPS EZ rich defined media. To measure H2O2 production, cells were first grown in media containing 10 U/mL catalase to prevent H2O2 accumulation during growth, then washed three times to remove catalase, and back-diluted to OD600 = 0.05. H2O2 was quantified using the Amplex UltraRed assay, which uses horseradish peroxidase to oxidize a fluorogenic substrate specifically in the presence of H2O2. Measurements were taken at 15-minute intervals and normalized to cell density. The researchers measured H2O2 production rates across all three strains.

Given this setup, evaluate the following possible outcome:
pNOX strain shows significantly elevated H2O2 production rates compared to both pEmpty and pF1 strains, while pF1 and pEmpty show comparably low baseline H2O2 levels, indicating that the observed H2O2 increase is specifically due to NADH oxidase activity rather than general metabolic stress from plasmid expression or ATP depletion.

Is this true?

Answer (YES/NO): NO